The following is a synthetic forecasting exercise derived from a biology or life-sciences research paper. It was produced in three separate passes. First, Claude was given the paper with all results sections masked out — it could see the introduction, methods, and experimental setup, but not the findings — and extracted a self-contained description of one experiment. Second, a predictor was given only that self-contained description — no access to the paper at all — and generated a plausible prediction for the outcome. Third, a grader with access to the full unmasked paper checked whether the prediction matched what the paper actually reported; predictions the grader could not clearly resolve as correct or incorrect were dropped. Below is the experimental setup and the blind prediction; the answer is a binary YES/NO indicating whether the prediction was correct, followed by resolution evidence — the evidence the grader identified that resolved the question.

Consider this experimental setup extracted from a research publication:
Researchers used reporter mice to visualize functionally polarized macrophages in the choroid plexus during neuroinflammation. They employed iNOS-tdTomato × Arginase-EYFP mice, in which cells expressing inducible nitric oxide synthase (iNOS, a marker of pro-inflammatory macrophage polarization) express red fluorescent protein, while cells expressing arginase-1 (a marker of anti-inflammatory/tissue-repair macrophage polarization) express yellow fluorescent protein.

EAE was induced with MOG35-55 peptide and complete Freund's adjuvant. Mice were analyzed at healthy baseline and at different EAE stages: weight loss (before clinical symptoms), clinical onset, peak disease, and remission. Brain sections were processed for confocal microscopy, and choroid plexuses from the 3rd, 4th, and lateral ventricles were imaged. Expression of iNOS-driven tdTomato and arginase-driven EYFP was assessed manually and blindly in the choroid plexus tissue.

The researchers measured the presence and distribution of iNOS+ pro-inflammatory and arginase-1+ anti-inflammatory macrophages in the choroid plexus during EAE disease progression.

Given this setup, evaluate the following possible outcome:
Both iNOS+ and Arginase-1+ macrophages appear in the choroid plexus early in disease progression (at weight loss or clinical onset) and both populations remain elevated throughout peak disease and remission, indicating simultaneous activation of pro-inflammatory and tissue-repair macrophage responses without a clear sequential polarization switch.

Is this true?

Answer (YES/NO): NO